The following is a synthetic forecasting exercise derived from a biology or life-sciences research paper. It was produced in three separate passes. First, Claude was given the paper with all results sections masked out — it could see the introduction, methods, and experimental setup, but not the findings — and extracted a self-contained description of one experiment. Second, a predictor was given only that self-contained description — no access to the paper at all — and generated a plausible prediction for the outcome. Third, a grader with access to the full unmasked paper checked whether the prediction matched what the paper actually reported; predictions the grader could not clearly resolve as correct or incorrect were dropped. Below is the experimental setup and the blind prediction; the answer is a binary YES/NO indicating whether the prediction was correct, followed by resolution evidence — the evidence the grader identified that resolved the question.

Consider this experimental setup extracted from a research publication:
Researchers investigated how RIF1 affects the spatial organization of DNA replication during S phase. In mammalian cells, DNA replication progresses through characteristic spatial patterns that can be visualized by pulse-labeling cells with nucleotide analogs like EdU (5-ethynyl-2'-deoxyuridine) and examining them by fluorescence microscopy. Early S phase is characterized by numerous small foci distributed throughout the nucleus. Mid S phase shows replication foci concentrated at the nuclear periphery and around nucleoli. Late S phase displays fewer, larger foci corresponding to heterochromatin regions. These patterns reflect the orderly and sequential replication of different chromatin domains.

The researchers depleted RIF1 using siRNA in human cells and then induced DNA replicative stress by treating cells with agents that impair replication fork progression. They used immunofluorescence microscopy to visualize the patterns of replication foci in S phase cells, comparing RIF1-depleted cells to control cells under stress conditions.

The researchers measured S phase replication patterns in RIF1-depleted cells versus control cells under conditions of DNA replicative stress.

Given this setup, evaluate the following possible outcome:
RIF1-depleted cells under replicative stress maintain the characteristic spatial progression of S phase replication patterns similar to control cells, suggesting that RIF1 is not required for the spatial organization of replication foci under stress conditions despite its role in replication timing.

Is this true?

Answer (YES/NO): NO